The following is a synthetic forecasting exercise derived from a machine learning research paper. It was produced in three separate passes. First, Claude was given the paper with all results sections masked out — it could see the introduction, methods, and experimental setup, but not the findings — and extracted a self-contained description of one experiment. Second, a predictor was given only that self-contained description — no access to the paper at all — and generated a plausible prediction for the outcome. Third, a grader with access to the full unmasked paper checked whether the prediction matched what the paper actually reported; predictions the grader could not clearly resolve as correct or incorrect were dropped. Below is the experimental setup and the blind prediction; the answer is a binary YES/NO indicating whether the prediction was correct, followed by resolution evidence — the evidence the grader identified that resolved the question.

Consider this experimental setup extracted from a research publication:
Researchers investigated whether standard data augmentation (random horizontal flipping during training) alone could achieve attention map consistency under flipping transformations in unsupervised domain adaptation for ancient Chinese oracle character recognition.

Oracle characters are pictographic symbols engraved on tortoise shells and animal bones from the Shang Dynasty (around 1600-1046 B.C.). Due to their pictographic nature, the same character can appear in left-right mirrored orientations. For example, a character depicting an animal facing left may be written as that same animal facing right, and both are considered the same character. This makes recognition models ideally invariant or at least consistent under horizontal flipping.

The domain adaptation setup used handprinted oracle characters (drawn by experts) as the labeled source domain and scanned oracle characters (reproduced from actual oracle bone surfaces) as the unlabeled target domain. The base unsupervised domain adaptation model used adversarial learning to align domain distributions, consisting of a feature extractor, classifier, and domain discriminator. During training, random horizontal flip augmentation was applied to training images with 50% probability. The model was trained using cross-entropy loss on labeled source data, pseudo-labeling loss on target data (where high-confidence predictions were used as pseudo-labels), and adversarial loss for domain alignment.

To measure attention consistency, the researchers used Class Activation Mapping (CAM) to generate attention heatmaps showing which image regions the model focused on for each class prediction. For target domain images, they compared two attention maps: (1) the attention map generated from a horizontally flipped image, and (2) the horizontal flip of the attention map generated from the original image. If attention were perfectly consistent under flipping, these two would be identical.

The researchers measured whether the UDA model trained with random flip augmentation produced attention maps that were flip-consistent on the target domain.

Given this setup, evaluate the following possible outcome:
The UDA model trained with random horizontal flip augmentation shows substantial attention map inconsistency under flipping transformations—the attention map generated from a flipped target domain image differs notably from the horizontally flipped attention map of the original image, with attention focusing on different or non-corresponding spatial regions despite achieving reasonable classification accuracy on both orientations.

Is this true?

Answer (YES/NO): YES